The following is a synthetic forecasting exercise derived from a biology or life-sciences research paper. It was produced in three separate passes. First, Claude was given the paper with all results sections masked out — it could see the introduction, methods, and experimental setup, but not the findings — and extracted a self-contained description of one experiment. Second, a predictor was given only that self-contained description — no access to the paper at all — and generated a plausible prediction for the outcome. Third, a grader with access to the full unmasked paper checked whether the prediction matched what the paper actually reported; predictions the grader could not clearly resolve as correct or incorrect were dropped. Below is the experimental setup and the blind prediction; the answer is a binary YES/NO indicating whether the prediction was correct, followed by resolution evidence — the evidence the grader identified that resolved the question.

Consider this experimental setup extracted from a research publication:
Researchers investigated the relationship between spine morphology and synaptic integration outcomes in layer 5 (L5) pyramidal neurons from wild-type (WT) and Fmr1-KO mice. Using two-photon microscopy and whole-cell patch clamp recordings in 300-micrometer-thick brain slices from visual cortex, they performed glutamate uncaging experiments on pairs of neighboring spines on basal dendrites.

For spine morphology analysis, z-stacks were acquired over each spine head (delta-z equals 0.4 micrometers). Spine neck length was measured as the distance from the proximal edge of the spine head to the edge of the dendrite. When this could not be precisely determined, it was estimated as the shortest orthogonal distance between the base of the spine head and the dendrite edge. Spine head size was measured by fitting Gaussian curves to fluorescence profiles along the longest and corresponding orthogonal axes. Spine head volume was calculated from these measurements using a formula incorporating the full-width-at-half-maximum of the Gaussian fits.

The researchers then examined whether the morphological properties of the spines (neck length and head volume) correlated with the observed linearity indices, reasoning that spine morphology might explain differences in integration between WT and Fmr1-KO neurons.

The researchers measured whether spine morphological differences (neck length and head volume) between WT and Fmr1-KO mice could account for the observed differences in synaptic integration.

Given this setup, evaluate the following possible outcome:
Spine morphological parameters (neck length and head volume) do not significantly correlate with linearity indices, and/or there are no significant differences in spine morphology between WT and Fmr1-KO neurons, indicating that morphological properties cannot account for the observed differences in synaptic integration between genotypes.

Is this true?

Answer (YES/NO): YES